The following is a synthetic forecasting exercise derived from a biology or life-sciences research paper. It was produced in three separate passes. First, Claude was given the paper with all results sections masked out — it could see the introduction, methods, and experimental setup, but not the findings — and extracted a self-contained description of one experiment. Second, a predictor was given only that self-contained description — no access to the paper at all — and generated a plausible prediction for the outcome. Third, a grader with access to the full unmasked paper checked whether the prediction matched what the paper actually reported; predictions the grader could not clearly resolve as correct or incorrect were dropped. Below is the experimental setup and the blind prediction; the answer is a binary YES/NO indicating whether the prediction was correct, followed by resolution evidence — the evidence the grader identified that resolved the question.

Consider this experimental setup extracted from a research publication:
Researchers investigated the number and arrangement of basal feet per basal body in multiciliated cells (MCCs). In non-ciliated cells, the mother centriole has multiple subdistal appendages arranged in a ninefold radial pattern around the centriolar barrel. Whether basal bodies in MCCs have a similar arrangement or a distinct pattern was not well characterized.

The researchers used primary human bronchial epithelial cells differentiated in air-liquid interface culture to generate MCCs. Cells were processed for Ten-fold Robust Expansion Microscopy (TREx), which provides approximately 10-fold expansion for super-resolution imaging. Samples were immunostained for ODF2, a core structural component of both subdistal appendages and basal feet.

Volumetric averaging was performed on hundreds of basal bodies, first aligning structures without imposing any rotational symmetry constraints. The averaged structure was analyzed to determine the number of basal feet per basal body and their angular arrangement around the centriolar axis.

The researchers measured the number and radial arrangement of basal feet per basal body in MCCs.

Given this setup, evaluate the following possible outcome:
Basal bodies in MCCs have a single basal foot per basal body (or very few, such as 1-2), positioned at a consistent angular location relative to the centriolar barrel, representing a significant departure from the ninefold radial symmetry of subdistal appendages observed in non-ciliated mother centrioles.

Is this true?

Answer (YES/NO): YES